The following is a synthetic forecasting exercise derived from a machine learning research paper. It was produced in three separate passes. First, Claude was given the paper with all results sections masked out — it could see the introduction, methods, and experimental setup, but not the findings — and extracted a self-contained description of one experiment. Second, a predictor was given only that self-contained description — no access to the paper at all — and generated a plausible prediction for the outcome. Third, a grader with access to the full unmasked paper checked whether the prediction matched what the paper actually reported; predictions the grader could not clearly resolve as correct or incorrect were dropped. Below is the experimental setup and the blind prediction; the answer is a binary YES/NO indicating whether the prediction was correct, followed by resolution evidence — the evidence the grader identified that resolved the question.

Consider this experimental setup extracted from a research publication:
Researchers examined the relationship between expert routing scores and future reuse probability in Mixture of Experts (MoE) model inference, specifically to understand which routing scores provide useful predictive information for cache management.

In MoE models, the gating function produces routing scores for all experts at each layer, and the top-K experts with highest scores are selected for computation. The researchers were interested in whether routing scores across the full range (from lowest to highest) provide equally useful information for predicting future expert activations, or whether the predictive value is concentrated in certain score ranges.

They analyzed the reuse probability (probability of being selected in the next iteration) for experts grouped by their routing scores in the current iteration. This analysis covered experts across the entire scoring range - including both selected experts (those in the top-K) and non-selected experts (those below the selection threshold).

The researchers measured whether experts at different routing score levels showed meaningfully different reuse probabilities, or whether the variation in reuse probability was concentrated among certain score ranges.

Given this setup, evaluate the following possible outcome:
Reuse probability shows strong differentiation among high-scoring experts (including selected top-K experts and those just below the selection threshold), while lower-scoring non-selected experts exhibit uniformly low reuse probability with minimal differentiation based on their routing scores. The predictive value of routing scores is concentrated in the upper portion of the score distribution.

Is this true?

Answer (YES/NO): YES